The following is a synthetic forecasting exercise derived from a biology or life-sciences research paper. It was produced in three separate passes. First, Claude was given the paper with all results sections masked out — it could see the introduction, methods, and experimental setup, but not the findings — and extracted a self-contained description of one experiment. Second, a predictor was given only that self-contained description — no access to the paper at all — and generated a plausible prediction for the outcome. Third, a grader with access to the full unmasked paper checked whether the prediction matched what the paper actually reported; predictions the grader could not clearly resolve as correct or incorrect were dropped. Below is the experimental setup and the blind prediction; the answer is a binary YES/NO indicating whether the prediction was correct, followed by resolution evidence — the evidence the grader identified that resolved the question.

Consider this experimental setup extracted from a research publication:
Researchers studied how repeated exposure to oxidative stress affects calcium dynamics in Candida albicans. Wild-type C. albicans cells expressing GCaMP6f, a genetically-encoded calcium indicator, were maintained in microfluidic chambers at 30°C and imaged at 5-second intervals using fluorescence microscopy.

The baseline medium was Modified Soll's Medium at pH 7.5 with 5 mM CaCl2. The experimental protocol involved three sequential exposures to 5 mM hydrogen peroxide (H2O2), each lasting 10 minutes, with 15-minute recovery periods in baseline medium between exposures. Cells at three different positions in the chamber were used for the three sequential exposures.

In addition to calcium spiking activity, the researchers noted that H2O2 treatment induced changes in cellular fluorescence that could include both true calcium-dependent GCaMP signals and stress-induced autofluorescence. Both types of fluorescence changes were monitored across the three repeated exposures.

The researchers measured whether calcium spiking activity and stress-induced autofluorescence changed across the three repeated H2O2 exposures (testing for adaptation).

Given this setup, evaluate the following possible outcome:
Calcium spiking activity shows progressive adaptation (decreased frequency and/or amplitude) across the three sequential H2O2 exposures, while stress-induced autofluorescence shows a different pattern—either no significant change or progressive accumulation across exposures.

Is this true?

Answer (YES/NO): NO